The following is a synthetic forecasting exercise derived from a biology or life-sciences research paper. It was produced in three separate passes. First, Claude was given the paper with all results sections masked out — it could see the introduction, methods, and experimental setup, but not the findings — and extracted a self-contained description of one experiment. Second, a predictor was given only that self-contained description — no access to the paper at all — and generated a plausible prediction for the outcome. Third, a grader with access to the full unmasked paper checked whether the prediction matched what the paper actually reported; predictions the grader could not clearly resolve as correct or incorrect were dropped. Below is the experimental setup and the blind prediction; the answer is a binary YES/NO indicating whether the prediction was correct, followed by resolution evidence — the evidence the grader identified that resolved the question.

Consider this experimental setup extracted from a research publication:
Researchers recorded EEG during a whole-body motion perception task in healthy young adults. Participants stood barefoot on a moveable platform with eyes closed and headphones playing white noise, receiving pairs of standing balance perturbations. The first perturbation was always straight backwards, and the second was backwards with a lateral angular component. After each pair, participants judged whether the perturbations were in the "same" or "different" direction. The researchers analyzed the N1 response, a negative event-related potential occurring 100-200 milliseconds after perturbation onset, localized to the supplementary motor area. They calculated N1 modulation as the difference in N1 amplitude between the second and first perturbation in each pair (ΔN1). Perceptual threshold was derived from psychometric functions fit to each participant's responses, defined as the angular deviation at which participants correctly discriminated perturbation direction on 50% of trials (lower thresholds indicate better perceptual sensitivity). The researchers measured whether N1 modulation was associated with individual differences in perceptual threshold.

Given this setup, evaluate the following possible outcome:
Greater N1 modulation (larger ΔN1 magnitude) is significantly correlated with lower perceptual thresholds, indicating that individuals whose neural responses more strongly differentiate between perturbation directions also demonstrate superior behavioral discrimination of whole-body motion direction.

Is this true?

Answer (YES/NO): NO